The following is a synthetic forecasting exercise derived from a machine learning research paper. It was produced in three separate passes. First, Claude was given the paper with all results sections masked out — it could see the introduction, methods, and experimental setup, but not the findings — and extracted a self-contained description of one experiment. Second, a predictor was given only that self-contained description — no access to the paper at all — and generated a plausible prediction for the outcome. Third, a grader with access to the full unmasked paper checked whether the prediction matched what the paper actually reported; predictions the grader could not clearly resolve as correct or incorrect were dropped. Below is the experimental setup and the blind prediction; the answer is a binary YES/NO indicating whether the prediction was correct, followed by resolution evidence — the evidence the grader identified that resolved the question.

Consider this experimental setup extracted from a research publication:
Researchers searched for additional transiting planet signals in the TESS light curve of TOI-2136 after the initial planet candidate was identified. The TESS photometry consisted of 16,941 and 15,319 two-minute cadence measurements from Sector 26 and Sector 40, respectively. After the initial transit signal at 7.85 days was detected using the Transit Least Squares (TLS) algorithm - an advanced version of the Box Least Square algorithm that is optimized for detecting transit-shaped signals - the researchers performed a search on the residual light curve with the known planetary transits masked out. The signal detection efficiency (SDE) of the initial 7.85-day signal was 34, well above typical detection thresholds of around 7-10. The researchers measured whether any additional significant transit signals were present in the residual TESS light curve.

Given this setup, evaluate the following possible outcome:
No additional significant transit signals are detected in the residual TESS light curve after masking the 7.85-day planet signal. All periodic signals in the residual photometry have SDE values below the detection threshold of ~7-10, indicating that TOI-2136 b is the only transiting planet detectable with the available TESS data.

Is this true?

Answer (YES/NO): YES